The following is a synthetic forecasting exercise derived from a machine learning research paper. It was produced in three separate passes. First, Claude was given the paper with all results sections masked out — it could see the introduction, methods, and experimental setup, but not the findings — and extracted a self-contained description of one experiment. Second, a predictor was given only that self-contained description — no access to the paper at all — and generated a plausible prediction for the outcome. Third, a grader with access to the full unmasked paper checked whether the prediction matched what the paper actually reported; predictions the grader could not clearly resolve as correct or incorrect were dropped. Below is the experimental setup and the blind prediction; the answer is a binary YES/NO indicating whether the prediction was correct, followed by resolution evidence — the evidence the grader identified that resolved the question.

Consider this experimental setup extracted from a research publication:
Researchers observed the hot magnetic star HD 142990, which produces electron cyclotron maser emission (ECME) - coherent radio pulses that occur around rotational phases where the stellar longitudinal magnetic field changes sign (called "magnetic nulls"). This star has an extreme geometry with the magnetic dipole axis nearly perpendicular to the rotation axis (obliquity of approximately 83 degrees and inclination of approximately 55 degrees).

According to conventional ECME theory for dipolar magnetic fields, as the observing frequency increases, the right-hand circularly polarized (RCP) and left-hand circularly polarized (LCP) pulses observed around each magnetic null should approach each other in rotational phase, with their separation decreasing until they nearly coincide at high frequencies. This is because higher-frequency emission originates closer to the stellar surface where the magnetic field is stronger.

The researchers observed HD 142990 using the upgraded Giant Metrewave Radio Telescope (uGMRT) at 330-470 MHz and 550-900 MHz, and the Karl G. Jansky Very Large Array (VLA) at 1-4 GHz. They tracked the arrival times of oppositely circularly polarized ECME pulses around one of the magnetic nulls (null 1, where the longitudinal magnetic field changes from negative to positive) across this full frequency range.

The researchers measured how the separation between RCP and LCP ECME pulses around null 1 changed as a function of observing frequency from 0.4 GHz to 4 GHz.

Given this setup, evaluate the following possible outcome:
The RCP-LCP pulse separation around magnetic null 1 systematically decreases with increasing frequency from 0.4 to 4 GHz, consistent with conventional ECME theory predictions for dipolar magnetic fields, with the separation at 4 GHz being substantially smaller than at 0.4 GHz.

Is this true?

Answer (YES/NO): NO